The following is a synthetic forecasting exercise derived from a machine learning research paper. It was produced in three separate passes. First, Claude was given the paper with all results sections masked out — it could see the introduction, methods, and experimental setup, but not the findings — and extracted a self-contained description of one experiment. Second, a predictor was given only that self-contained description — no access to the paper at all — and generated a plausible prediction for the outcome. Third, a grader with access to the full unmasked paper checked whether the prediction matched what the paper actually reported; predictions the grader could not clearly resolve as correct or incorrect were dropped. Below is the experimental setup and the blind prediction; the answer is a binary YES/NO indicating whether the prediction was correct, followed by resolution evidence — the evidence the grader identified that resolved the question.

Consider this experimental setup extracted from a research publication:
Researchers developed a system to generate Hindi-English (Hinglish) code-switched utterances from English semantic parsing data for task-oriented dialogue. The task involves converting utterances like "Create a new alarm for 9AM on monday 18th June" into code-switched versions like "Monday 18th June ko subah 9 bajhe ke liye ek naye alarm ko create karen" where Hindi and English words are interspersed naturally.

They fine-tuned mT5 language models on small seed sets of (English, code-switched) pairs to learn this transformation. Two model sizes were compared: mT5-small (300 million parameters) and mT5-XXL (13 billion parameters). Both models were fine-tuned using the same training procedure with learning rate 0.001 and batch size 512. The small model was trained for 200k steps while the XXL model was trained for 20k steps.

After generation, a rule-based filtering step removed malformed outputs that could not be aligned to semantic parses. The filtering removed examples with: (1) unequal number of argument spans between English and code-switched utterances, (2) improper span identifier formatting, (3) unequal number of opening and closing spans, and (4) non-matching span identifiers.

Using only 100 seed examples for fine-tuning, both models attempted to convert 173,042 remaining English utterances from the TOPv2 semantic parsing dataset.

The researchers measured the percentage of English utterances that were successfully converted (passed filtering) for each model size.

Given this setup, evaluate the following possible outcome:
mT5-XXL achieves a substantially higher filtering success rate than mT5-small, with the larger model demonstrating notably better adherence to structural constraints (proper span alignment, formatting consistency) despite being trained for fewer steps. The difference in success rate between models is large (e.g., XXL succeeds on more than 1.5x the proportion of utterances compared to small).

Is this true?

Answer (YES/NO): YES